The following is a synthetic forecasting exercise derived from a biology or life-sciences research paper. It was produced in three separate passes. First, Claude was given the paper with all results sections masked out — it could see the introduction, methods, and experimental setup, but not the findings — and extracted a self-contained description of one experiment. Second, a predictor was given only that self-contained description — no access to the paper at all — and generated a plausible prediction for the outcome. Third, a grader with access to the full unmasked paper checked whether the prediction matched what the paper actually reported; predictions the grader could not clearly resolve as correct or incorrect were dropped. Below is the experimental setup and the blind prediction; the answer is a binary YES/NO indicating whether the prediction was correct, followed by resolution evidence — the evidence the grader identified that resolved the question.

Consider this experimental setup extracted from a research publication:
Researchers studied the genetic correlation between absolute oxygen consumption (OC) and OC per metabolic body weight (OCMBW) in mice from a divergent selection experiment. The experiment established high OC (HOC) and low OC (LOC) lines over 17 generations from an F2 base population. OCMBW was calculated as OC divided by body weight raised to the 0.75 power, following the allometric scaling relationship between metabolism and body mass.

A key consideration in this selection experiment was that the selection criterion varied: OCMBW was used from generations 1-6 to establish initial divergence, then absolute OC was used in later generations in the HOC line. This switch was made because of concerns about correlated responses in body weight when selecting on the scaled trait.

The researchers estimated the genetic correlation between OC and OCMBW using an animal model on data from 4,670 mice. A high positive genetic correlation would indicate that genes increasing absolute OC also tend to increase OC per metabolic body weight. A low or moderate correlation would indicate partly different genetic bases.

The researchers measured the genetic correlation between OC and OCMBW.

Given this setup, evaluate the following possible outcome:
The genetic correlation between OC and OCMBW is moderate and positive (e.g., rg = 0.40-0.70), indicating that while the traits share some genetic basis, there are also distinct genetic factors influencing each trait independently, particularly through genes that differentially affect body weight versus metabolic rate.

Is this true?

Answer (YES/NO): NO